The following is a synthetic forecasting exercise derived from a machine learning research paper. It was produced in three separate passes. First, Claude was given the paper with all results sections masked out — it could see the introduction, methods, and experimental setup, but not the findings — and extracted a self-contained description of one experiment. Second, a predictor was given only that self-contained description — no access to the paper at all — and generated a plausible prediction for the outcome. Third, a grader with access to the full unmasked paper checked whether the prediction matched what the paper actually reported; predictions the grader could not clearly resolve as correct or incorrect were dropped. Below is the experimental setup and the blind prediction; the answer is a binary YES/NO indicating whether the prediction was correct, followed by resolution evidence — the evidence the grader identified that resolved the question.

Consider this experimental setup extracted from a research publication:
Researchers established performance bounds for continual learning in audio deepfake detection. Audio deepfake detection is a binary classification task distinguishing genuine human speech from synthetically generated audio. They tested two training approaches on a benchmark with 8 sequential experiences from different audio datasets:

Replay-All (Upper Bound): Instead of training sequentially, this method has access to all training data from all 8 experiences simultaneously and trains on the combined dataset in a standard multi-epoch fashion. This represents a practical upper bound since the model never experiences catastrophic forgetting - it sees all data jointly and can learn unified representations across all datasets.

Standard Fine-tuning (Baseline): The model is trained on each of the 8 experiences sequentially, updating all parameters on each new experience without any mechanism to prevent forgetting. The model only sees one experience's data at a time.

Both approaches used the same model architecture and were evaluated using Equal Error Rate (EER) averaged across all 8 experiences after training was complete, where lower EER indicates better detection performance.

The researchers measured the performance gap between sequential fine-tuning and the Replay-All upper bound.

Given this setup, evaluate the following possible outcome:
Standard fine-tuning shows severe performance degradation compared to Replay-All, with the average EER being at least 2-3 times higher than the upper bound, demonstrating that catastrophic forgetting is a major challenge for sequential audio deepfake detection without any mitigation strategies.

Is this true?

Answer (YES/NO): YES